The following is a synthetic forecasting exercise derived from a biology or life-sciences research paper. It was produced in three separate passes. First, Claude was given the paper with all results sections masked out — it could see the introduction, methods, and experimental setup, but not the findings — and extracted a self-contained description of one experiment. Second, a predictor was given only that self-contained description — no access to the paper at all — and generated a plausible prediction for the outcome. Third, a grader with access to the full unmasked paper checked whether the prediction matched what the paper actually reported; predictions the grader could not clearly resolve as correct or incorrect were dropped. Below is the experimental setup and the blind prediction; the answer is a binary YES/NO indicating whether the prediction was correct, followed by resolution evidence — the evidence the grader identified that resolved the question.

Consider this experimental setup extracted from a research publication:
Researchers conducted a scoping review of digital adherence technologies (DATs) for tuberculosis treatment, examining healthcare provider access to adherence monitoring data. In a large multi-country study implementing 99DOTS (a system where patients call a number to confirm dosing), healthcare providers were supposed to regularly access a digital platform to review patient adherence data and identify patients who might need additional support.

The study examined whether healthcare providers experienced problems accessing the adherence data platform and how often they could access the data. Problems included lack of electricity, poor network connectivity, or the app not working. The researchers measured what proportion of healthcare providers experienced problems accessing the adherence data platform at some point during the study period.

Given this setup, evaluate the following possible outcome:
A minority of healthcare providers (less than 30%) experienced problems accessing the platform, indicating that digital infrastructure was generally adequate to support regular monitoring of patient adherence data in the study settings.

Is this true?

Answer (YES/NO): NO